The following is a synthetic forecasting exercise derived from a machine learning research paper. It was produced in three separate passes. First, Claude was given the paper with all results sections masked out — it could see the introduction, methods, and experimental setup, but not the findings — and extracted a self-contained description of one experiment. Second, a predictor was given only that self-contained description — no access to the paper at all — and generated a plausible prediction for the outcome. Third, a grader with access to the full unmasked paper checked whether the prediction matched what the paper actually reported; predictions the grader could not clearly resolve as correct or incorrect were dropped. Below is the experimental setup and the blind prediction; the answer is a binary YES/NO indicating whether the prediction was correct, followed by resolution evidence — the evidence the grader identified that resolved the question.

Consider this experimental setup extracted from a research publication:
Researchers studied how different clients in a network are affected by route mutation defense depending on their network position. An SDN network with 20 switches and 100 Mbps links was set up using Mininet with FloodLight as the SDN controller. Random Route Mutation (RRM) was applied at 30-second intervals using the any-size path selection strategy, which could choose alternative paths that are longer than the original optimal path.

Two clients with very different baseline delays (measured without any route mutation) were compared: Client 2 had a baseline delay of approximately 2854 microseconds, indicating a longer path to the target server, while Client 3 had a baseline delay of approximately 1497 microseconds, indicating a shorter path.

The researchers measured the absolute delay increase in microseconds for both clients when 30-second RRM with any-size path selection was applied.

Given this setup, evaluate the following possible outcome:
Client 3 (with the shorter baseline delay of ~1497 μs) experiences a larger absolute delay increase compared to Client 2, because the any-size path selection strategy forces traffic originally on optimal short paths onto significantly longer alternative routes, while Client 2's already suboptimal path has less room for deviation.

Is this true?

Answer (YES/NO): NO